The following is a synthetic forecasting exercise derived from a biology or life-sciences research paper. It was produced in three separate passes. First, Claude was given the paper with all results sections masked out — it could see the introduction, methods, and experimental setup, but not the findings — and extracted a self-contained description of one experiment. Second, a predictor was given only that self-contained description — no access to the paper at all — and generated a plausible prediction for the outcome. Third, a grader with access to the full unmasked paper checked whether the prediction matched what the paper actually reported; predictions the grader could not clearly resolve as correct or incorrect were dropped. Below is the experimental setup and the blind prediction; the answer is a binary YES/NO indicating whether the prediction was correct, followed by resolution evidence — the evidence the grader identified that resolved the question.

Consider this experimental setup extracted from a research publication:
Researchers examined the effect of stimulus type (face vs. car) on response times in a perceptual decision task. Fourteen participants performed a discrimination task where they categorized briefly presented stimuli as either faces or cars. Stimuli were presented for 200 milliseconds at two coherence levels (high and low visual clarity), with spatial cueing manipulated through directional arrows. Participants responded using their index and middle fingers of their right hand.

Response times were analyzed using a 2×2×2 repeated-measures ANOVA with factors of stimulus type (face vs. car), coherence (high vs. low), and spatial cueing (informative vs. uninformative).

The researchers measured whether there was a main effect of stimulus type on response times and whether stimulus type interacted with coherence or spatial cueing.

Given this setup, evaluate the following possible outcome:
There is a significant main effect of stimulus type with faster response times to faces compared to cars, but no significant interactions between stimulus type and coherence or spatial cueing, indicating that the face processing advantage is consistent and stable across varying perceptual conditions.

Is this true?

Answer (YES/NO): NO